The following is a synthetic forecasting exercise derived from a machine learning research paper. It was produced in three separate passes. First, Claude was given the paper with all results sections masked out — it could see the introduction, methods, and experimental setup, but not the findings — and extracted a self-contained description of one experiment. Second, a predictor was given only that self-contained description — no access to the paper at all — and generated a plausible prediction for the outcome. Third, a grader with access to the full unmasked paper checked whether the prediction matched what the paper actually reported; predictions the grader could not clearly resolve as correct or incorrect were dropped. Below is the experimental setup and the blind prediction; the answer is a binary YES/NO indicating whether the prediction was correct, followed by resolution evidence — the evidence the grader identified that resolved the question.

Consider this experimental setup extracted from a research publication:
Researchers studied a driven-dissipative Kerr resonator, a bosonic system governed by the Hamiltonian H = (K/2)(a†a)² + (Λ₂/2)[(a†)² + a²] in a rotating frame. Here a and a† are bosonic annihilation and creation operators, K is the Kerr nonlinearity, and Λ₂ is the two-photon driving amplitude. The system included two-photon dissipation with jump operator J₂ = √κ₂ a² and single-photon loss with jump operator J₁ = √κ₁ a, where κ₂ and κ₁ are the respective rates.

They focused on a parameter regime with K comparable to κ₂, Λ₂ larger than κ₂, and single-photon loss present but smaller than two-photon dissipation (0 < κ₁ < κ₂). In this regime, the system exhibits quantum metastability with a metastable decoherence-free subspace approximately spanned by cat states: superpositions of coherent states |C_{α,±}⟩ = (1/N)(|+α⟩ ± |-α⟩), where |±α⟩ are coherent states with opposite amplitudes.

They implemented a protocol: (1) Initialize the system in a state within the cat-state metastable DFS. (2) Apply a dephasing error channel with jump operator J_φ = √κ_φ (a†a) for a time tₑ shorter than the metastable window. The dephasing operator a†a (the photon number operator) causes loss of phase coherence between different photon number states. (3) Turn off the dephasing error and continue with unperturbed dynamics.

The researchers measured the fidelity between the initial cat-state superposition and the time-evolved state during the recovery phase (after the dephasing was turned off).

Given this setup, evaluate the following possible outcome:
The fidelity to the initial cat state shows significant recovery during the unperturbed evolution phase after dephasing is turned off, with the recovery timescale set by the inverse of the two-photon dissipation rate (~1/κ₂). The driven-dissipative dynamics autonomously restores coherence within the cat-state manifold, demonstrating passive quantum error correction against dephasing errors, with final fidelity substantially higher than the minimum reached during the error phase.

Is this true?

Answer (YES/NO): NO